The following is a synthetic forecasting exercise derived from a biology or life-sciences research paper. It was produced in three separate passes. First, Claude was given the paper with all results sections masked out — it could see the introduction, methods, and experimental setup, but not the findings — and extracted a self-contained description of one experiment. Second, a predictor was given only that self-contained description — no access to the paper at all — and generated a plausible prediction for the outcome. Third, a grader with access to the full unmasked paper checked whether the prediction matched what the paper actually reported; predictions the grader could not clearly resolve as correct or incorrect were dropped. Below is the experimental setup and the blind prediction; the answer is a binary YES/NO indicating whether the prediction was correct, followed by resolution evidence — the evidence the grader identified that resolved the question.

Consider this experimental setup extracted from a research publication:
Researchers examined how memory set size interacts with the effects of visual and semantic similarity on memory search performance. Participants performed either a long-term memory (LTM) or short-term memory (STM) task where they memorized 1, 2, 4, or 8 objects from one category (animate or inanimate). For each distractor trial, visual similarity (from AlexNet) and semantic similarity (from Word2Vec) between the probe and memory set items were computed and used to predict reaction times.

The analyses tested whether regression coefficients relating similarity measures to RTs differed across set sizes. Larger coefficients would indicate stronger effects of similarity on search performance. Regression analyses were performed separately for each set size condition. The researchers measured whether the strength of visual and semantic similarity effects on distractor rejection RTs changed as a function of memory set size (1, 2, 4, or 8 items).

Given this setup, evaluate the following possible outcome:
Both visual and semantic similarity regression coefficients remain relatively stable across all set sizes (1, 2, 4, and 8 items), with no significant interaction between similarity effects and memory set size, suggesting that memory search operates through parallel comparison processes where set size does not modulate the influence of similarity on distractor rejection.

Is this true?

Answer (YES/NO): NO